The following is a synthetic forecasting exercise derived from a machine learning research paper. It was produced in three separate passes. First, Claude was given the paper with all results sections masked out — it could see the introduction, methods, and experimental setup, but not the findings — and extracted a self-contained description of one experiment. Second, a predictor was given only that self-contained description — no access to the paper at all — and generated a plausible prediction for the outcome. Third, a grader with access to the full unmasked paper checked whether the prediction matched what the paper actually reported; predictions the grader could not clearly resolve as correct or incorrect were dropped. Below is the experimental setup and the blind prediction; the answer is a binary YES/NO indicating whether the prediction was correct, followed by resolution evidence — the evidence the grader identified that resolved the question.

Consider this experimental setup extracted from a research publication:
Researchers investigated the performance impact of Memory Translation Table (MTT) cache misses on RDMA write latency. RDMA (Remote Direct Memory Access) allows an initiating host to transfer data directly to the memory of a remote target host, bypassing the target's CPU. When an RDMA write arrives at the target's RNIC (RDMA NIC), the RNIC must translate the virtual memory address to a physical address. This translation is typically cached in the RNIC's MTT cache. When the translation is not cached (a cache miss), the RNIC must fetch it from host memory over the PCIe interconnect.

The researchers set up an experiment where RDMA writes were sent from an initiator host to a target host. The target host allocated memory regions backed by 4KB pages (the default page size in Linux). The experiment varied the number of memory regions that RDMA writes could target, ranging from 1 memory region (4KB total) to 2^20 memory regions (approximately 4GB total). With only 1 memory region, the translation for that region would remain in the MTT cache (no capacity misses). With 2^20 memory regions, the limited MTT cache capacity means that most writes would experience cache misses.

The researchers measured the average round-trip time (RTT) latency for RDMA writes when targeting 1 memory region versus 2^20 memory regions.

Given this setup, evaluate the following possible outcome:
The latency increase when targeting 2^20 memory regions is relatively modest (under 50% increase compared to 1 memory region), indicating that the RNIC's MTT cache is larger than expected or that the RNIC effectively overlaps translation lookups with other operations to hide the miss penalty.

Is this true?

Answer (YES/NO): NO